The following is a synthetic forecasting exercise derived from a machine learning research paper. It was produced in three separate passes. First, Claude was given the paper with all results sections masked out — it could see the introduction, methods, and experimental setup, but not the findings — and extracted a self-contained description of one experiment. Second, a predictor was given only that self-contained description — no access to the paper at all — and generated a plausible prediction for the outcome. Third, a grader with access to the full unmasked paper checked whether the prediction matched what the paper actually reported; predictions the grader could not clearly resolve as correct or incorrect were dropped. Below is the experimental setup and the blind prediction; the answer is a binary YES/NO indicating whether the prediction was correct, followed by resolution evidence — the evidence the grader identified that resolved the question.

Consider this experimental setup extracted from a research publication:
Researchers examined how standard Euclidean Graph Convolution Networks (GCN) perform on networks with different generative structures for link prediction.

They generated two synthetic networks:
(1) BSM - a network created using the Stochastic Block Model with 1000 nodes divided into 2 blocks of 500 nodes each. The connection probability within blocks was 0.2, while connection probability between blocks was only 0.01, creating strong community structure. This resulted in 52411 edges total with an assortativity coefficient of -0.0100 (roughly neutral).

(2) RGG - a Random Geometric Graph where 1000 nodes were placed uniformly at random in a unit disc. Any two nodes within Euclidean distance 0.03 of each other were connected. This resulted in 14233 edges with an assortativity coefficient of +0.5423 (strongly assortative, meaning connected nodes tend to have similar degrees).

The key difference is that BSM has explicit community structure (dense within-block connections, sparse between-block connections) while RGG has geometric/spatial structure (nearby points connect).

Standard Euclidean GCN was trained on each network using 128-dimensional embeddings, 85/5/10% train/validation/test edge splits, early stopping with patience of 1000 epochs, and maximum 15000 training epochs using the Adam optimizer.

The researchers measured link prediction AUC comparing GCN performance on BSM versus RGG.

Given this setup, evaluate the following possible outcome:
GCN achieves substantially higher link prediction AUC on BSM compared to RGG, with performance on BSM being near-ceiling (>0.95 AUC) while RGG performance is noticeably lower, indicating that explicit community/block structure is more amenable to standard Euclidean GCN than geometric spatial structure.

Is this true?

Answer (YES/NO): NO